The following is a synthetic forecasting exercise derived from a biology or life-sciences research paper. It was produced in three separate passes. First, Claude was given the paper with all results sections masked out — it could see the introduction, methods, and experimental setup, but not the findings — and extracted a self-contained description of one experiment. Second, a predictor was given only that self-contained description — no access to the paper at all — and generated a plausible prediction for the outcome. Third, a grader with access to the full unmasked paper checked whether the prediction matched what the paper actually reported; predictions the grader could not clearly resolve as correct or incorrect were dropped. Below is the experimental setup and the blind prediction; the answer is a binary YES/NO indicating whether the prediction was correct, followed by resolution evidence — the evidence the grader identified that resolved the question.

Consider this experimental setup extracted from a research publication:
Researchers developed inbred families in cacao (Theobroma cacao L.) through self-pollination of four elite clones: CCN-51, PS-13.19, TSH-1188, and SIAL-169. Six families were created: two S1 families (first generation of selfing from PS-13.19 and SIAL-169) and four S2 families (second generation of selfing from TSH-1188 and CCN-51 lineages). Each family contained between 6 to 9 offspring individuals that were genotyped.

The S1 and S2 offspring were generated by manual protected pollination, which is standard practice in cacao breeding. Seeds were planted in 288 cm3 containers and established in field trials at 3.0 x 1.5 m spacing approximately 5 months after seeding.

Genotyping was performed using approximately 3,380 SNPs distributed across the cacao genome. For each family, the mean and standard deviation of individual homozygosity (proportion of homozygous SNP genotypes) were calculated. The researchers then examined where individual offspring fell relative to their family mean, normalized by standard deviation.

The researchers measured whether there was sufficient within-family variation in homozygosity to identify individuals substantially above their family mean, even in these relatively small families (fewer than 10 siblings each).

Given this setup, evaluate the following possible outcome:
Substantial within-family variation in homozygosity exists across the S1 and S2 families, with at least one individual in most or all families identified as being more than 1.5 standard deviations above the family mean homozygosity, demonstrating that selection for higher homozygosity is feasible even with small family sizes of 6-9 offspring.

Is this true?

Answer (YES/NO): NO